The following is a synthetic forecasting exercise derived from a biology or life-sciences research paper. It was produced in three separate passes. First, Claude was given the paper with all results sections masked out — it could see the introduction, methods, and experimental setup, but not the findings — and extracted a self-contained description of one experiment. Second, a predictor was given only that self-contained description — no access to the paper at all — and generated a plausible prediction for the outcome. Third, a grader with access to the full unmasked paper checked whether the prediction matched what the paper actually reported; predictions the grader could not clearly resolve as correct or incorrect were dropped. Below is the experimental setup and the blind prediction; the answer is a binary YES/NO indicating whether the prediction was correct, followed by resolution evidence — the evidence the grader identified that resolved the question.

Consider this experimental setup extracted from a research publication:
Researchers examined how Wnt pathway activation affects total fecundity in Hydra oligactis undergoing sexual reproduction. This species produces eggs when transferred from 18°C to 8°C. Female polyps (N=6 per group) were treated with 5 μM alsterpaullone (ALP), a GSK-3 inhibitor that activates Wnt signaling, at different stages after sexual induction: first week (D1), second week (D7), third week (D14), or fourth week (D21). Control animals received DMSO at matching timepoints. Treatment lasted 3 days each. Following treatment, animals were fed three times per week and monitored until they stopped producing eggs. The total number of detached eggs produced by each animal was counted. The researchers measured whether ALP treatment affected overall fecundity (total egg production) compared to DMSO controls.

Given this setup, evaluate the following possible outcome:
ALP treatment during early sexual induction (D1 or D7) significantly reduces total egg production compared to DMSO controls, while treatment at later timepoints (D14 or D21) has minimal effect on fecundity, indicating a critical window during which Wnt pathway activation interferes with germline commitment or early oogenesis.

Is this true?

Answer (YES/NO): NO